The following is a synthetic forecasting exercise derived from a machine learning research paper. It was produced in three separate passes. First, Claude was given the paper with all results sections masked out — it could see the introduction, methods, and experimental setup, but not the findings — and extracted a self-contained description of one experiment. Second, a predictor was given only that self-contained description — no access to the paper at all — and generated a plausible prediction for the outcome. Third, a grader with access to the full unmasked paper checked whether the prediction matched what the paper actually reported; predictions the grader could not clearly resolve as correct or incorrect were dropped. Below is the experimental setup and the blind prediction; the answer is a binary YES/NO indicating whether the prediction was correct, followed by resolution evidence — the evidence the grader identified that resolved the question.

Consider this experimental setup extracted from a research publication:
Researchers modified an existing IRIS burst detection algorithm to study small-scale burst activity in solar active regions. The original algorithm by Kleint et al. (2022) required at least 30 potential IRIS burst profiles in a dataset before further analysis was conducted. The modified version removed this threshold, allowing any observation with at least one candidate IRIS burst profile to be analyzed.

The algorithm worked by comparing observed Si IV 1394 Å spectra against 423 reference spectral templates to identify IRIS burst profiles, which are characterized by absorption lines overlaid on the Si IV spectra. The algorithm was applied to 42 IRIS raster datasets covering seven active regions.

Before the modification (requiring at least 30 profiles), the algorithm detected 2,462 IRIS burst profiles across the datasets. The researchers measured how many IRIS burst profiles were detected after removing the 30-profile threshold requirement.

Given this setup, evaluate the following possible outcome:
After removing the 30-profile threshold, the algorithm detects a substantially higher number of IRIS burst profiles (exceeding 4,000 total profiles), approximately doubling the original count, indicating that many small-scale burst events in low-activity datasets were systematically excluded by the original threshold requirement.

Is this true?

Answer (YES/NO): NO